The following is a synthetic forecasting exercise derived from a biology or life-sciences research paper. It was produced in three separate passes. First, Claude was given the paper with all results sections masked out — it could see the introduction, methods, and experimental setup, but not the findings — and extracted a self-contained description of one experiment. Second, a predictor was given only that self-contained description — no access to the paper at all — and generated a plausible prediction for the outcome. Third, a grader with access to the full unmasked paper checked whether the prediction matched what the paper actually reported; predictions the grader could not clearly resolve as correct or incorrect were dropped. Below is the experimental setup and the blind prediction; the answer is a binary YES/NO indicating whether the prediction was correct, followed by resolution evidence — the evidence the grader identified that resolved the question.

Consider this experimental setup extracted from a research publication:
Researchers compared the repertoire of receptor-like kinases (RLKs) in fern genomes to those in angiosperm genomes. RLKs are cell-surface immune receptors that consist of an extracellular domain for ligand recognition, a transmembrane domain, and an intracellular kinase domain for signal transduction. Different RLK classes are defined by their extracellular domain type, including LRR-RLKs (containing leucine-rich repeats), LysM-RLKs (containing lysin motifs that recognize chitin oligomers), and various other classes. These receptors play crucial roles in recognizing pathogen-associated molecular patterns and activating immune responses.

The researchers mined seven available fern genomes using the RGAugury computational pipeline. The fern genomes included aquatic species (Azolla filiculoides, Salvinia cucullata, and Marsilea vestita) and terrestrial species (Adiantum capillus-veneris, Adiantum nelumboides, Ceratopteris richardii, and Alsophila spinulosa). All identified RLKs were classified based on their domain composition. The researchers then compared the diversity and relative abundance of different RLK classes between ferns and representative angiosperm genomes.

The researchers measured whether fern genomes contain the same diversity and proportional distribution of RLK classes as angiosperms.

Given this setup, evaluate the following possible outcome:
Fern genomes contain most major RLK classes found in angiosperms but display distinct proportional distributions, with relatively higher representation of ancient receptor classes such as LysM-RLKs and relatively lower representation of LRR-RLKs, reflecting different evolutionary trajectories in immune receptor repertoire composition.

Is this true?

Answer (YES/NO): NO